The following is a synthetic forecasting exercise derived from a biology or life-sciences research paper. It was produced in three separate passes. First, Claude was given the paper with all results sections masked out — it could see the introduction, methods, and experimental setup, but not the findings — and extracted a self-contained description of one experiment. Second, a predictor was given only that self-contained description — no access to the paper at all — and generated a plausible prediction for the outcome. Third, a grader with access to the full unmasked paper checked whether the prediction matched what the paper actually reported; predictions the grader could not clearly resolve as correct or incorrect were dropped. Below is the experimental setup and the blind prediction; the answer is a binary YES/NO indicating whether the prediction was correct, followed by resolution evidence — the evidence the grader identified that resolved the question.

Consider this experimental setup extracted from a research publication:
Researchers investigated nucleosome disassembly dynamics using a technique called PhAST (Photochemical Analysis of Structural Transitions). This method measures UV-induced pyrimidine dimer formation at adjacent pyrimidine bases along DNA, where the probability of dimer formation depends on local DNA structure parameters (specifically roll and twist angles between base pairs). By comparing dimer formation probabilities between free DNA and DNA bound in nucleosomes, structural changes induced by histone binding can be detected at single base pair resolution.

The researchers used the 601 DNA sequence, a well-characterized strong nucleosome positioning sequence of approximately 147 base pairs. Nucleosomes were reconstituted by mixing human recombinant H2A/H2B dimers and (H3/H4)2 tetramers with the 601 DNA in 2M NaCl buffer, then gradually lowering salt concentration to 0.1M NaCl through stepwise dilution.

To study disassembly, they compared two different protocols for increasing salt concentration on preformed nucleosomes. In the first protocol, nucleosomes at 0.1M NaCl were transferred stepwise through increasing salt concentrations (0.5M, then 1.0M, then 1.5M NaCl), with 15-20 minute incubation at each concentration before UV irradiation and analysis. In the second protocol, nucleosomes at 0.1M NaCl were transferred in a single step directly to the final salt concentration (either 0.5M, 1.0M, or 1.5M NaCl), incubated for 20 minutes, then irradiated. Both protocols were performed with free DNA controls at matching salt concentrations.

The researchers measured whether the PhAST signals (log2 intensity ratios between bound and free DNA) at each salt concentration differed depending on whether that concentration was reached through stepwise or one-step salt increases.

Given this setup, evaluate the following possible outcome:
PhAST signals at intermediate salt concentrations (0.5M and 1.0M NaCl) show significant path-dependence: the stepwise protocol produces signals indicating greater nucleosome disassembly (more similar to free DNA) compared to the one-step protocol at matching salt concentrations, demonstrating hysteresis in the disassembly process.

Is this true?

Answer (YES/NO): NO